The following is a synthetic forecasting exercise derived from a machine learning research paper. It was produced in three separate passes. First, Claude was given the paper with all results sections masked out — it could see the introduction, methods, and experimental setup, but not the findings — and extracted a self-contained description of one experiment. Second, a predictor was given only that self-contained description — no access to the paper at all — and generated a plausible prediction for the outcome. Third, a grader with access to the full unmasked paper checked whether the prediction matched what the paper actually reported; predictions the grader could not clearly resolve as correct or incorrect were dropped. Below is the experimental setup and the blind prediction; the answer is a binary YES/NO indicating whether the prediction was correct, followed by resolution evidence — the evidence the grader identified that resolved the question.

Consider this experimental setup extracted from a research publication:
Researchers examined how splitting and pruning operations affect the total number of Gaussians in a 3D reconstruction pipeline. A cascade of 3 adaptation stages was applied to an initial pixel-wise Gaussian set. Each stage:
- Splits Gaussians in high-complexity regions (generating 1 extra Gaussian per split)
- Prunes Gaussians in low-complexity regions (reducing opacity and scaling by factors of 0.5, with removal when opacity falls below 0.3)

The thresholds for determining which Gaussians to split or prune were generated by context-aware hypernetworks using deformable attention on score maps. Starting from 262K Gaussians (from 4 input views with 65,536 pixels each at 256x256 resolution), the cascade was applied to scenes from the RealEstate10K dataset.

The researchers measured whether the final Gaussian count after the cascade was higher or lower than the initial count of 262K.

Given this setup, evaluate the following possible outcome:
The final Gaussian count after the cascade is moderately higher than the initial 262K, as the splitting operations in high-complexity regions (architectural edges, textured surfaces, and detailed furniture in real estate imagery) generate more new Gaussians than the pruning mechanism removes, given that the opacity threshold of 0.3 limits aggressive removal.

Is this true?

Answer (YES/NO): NO